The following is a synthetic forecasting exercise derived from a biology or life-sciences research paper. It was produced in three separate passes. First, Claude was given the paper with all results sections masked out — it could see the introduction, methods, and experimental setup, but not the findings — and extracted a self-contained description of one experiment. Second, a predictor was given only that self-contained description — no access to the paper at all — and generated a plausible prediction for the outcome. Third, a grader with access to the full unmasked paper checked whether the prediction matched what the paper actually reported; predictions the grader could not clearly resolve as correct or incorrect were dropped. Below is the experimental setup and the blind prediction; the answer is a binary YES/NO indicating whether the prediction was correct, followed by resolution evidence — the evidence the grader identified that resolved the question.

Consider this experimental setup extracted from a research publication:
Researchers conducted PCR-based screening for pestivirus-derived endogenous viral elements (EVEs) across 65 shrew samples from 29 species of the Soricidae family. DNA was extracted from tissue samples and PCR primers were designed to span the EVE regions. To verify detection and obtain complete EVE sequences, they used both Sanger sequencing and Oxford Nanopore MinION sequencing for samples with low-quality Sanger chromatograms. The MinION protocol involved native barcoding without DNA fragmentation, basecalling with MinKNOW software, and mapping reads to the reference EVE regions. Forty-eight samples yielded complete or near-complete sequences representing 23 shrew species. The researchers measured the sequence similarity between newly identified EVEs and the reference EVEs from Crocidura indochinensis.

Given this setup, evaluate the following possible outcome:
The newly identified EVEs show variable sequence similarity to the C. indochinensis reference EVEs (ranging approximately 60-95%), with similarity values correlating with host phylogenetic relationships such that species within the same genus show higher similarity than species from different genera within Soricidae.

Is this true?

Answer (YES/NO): NO